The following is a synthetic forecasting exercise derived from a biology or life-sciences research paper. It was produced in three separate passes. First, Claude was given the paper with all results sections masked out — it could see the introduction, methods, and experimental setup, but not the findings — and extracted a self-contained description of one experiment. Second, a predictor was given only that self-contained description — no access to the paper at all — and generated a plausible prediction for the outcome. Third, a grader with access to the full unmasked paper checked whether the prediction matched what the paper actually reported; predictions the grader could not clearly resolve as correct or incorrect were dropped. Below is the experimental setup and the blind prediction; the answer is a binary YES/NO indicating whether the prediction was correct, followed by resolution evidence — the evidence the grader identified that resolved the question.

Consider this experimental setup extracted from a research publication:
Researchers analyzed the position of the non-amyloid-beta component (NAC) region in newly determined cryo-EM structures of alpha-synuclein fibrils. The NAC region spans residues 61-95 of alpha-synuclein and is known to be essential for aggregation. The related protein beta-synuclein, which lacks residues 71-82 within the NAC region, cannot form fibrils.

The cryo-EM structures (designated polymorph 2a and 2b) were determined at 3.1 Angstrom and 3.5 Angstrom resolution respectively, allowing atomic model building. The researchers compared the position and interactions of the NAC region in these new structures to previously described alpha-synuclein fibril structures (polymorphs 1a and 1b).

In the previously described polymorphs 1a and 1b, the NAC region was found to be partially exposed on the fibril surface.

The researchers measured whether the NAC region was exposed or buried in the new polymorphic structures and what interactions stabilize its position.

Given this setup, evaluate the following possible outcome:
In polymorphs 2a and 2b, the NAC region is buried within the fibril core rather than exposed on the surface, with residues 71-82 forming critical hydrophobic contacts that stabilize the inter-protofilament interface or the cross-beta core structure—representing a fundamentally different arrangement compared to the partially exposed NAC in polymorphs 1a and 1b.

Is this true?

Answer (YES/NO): NO